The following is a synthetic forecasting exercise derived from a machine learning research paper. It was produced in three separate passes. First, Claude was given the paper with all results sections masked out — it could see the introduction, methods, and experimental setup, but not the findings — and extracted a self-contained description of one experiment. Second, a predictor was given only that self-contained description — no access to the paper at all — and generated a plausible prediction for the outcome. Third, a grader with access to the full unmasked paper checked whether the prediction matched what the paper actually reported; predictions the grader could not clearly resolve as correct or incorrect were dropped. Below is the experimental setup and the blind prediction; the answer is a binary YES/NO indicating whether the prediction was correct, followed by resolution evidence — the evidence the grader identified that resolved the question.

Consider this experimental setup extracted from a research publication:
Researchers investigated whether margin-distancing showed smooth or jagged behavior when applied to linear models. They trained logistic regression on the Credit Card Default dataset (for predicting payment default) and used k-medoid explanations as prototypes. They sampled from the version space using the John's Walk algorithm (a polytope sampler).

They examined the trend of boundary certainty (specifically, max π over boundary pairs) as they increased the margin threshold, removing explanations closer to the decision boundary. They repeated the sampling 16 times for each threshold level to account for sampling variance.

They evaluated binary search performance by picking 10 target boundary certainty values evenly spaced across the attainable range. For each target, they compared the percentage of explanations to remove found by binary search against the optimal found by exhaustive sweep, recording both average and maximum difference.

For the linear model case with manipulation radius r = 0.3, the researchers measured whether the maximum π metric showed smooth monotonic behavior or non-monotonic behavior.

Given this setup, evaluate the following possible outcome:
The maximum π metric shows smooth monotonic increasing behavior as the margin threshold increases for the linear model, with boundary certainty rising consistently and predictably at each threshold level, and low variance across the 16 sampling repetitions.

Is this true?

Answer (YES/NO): NO